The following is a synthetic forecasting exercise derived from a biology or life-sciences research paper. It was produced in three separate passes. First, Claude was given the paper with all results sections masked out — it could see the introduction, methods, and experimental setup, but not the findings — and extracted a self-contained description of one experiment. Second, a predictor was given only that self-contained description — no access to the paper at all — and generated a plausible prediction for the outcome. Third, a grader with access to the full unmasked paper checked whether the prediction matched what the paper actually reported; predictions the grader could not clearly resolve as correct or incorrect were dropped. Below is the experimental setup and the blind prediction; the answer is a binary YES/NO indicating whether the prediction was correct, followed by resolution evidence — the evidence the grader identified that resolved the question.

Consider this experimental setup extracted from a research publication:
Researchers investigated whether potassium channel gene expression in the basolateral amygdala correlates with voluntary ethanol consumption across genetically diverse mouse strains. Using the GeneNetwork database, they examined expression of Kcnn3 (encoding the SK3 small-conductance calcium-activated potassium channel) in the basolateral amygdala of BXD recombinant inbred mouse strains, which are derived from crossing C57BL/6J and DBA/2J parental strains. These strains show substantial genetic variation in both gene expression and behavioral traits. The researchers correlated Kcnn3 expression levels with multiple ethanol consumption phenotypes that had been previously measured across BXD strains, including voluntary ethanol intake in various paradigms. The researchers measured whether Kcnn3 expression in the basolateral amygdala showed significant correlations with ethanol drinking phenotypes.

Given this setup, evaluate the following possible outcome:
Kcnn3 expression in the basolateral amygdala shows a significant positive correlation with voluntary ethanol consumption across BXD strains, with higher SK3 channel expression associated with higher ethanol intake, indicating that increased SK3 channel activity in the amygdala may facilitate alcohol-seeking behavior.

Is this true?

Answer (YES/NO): NO